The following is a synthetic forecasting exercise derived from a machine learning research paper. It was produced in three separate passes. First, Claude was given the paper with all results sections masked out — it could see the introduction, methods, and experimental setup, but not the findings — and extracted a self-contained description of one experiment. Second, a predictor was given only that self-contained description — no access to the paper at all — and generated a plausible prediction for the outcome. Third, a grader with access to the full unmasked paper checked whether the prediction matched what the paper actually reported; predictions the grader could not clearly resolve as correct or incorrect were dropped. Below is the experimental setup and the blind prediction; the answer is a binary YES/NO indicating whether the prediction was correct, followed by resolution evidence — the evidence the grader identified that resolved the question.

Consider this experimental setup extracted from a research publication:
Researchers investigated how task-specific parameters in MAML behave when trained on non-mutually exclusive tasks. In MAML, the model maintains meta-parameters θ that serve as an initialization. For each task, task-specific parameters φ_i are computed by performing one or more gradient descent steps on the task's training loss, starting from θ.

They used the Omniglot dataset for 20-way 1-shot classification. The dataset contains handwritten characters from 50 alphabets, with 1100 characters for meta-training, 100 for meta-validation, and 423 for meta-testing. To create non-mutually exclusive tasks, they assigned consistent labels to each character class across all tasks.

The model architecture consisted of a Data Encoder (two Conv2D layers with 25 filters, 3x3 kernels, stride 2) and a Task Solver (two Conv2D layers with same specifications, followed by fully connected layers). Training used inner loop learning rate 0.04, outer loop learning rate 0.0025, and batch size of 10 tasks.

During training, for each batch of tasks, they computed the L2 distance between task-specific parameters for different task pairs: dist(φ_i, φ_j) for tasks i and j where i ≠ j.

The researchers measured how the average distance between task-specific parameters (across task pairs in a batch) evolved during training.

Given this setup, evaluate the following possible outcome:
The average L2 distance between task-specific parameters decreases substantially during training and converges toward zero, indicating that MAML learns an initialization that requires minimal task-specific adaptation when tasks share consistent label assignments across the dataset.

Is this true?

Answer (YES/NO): YES